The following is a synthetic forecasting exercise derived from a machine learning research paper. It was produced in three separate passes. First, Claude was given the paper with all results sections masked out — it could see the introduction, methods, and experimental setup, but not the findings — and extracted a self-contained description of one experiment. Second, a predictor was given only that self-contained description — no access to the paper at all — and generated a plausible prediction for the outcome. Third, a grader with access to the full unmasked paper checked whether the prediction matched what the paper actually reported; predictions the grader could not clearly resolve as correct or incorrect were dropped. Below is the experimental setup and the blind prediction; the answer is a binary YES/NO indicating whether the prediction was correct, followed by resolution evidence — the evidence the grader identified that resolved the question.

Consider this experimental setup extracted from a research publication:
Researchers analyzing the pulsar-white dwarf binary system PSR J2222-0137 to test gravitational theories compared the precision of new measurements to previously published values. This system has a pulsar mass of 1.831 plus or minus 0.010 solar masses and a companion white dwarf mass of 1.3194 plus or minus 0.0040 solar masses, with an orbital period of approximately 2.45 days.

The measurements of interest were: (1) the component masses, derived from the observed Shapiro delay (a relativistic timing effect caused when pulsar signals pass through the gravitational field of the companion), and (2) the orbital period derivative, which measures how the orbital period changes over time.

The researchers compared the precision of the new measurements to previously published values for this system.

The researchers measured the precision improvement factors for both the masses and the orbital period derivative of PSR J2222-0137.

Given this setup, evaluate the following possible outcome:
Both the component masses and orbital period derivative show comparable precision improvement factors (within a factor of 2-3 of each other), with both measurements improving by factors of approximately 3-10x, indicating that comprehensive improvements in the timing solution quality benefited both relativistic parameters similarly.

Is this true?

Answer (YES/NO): NO